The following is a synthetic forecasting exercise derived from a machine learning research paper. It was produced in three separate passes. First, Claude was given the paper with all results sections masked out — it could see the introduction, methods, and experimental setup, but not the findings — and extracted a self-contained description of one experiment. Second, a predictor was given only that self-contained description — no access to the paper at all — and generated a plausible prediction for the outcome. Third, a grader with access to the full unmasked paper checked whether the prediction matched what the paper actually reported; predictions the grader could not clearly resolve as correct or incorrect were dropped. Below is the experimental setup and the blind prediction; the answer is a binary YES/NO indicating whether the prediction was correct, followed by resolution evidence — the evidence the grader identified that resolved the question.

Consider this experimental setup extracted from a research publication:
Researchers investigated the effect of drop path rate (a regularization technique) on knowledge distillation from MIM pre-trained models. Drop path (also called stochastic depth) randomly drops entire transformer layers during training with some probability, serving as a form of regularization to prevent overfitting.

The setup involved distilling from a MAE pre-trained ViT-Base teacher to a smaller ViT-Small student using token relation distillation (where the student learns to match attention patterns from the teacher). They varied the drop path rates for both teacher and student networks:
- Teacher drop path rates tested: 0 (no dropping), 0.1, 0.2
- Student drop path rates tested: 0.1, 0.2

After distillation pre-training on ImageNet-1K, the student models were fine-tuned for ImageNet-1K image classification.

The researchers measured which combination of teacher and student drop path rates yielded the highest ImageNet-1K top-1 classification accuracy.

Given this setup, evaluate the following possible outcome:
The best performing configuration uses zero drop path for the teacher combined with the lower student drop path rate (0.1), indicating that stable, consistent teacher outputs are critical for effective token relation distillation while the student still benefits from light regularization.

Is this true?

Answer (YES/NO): YES